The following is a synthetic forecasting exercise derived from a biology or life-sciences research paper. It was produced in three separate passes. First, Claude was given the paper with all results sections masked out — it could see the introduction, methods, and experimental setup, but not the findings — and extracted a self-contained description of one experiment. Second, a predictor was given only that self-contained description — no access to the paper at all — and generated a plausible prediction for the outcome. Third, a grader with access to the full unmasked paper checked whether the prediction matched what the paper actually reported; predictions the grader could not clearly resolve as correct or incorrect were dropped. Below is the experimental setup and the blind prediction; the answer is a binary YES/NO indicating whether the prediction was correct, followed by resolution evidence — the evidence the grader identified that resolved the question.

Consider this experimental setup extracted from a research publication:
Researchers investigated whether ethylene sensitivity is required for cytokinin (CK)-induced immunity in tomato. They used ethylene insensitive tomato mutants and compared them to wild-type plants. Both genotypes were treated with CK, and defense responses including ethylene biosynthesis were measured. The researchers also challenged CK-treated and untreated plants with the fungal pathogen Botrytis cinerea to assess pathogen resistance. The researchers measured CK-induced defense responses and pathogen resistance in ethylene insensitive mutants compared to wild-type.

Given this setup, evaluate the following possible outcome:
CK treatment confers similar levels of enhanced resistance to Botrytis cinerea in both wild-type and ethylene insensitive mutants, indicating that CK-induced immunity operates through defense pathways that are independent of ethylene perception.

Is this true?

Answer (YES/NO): NO